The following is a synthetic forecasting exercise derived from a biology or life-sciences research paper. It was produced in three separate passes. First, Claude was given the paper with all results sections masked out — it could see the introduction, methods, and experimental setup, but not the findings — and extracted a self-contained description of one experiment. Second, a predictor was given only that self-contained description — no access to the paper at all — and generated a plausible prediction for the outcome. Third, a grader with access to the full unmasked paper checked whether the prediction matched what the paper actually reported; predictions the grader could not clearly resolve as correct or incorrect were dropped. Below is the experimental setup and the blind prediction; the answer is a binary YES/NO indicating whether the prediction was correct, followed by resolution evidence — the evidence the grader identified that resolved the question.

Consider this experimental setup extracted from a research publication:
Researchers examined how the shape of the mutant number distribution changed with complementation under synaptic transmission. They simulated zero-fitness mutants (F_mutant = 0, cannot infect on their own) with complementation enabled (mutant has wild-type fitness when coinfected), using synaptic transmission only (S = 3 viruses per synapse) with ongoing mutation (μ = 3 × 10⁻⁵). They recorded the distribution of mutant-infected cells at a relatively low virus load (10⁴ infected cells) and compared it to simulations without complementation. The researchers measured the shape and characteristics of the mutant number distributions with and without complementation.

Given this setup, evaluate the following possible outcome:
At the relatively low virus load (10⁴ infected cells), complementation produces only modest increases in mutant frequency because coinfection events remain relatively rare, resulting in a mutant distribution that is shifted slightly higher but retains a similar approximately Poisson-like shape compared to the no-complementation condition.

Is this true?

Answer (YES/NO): NO